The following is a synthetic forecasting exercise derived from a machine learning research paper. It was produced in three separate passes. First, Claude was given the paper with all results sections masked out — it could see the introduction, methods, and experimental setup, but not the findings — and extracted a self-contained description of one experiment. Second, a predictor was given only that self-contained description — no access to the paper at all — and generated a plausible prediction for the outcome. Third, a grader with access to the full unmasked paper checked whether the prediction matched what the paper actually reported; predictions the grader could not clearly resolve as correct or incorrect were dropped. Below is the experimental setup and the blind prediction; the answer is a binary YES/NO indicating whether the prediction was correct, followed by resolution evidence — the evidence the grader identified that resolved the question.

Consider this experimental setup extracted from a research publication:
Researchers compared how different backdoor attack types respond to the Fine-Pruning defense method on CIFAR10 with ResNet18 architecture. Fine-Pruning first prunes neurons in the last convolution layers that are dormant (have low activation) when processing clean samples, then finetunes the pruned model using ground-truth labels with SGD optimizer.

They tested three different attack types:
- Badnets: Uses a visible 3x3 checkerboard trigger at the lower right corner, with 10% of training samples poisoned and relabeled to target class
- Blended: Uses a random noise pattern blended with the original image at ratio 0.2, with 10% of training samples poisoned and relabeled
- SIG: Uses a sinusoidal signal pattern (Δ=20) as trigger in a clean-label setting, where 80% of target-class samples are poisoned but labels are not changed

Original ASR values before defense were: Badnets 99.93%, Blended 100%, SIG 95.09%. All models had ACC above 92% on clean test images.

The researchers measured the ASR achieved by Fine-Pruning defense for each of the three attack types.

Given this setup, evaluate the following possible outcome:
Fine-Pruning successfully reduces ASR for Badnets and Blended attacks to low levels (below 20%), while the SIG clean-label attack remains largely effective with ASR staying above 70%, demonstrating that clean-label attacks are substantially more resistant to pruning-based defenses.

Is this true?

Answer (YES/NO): NO